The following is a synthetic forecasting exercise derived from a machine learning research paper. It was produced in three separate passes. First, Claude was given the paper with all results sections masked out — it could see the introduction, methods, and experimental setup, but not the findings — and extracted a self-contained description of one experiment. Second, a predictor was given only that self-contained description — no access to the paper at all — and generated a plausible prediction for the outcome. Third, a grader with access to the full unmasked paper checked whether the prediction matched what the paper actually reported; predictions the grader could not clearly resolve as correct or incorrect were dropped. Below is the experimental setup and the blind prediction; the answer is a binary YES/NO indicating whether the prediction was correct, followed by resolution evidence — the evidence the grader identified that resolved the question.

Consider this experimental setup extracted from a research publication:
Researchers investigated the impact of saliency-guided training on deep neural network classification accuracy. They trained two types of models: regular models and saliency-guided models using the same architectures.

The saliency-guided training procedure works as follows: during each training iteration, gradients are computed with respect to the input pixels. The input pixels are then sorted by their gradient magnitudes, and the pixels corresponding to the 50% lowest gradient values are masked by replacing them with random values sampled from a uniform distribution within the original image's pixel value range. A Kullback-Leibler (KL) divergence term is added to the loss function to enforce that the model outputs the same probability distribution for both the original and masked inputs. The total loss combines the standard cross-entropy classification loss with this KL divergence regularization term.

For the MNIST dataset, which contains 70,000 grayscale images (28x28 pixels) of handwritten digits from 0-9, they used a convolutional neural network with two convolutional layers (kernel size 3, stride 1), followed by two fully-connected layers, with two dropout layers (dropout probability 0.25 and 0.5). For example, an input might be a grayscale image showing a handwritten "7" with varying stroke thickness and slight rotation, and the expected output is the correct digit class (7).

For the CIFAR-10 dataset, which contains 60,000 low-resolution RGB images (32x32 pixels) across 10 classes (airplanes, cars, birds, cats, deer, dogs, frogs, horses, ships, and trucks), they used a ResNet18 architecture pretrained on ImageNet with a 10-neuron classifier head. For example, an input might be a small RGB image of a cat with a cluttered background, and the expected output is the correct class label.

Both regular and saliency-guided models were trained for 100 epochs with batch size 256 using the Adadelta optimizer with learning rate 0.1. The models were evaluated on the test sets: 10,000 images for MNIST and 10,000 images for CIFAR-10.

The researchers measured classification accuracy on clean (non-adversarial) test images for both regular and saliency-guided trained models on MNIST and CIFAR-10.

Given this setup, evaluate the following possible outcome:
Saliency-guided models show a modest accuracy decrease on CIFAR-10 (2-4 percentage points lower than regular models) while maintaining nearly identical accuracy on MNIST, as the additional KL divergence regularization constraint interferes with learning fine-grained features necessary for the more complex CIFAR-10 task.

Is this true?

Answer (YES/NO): NO